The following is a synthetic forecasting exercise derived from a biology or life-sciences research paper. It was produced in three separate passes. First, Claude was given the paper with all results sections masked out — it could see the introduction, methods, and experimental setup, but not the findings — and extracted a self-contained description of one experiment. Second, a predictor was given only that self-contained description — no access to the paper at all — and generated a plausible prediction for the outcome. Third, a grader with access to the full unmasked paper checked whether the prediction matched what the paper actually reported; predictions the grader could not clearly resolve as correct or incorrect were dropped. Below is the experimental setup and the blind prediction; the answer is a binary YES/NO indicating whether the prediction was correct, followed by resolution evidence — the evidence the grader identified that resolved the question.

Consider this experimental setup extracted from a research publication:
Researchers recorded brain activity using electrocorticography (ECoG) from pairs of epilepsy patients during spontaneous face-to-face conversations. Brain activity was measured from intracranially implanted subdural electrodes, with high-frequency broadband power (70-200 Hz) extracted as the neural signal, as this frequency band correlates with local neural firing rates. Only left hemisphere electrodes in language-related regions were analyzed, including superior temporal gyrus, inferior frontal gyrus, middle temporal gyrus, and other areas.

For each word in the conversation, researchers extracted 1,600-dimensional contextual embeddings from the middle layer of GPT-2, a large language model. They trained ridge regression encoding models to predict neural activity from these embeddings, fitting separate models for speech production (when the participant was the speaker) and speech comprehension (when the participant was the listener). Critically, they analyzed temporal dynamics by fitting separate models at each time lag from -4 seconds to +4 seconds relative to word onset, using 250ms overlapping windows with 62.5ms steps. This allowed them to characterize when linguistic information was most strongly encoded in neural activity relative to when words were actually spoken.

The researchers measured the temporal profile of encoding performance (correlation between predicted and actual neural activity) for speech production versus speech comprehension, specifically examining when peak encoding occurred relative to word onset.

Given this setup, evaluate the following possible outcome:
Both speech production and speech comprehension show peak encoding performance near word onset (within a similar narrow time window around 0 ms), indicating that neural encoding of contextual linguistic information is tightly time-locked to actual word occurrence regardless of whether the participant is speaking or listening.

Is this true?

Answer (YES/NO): NO